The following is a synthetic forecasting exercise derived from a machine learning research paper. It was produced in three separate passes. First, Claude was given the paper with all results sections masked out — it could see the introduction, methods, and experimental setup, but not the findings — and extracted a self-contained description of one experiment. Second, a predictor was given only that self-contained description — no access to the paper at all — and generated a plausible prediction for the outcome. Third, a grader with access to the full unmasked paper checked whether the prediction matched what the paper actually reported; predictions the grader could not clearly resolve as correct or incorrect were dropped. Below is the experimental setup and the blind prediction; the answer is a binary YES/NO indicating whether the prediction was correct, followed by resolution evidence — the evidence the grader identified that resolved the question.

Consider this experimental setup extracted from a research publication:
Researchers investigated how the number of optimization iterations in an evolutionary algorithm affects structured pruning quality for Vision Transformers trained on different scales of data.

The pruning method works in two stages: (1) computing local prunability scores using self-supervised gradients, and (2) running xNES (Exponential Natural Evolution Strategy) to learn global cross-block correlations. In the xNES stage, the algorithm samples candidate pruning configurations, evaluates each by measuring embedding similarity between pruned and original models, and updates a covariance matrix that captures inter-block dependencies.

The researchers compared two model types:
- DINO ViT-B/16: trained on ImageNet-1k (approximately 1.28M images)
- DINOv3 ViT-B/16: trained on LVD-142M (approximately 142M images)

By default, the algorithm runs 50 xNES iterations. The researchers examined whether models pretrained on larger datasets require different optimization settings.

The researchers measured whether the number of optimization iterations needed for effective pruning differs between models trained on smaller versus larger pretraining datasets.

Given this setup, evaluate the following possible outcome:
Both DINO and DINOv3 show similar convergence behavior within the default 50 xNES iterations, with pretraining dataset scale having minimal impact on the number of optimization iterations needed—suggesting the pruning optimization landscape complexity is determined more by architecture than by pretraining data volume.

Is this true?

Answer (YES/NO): NO